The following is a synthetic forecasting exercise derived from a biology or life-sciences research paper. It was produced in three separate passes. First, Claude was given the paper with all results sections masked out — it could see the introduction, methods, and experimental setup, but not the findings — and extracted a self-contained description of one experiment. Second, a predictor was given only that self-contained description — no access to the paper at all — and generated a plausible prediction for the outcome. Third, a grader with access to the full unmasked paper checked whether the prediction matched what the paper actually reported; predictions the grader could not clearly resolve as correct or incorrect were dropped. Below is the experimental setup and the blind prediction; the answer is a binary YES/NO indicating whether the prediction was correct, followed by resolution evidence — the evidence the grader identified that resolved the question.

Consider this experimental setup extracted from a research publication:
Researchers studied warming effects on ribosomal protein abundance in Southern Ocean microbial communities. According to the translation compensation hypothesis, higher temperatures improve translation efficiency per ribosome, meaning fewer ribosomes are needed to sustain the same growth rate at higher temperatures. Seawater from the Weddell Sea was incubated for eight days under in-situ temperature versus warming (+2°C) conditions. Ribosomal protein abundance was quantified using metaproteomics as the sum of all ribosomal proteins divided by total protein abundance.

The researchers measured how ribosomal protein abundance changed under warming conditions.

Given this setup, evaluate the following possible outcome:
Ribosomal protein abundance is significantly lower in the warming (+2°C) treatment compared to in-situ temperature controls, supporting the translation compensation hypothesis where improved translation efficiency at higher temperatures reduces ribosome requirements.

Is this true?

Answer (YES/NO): YES